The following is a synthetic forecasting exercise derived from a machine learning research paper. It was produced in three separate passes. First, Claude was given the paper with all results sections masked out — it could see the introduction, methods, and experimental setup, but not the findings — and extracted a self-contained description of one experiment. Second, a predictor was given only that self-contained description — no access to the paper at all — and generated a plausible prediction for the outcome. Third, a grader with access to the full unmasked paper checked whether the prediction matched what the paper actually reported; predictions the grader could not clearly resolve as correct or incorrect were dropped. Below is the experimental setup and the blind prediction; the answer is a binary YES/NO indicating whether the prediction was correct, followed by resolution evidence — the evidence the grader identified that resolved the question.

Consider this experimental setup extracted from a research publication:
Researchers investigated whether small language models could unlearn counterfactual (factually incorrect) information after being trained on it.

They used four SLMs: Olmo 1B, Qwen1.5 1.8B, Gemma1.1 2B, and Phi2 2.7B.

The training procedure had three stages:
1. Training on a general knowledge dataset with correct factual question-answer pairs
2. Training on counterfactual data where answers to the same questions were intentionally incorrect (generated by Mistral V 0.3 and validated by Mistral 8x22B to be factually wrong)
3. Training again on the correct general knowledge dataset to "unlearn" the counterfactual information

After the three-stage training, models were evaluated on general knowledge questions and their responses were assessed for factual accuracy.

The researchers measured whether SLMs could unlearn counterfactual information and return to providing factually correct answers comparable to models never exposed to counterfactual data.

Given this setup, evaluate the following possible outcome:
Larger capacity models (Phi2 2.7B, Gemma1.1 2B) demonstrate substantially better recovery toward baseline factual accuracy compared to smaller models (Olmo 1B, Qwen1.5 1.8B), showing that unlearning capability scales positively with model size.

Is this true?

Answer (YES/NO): NO